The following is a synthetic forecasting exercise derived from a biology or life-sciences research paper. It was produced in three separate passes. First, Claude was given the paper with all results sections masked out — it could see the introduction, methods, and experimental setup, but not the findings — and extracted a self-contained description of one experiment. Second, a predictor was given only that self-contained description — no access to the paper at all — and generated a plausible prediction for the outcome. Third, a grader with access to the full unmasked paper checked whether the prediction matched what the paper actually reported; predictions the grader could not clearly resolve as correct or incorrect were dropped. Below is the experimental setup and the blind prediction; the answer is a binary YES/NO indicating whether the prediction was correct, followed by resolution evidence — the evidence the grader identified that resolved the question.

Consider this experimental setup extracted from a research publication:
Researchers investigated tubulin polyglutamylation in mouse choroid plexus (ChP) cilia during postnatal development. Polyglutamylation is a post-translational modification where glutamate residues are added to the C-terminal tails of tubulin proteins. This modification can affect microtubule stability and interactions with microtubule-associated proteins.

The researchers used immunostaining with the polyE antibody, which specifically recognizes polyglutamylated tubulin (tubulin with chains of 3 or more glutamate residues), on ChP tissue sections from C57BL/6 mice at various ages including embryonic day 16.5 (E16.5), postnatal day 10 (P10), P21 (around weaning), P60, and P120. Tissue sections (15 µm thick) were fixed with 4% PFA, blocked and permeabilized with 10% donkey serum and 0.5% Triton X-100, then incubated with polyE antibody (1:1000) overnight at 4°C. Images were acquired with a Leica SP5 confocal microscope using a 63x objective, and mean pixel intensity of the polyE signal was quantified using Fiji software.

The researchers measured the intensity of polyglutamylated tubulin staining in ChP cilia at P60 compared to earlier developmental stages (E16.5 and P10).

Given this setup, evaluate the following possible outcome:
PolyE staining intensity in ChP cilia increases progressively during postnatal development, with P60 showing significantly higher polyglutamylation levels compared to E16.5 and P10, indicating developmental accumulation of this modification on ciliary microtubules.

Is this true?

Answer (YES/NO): NO